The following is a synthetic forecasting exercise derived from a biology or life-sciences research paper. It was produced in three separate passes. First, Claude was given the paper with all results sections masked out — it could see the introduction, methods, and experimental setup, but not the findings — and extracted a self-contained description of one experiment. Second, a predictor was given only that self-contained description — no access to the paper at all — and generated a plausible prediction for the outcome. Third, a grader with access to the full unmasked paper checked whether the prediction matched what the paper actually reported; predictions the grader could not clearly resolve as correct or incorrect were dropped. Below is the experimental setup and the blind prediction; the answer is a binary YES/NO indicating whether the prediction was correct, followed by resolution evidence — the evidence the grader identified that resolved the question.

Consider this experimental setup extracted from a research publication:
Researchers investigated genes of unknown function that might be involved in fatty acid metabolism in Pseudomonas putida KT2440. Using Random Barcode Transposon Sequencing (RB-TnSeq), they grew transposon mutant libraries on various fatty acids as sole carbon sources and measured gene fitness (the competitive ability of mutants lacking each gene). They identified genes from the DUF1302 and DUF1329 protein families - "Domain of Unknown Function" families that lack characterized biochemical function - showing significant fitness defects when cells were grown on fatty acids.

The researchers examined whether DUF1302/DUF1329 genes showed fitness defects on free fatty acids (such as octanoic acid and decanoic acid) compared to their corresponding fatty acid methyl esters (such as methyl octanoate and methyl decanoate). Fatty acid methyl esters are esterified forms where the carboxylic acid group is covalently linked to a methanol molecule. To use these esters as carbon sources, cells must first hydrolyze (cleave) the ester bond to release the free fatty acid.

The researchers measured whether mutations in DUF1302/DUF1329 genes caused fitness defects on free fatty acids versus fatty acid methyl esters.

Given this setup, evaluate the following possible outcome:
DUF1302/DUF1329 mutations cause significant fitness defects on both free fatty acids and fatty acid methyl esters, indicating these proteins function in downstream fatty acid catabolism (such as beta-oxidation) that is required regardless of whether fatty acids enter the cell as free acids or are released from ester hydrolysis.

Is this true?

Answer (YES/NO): NO